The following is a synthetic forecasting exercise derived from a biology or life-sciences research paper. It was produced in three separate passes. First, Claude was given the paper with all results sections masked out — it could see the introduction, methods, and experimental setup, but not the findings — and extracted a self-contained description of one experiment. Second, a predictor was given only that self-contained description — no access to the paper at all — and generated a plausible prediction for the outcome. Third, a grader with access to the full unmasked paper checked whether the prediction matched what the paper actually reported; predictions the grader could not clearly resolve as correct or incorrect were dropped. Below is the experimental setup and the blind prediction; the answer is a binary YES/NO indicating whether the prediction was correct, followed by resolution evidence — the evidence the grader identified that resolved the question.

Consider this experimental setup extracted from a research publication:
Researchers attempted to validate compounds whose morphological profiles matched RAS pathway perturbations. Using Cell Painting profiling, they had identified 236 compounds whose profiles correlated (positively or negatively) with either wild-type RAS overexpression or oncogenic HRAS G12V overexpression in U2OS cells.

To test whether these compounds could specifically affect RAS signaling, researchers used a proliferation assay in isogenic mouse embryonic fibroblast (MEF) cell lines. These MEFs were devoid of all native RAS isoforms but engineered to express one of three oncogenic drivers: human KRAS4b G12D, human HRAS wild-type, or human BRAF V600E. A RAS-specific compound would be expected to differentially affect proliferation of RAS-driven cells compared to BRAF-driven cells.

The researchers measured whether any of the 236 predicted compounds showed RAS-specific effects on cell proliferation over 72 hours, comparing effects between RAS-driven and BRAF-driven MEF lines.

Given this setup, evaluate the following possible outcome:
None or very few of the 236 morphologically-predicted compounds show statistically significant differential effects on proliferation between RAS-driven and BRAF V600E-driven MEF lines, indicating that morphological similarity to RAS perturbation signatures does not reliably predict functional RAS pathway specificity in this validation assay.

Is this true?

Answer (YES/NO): YES